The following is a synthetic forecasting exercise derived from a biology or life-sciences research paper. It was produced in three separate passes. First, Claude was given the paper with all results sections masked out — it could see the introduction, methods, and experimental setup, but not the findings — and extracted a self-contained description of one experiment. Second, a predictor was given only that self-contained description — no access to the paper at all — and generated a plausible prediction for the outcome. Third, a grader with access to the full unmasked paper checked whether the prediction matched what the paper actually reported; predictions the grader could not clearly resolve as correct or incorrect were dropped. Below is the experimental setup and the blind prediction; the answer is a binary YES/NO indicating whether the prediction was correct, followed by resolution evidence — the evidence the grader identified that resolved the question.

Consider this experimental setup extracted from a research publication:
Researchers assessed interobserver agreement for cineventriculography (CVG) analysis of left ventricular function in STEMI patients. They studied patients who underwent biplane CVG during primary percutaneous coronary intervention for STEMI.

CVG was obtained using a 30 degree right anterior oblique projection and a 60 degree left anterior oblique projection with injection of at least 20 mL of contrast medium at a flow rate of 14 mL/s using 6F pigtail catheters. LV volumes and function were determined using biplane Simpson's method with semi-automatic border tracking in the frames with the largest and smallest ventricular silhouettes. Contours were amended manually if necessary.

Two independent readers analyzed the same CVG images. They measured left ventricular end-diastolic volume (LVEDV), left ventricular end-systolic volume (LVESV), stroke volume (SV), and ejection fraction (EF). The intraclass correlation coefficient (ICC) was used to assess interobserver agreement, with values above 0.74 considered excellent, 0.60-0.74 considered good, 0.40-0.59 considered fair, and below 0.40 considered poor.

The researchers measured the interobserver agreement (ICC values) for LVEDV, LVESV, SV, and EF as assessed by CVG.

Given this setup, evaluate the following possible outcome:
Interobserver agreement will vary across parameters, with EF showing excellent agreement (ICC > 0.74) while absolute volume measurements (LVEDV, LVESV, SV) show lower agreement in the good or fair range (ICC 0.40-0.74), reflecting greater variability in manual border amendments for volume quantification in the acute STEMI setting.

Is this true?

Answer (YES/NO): NO